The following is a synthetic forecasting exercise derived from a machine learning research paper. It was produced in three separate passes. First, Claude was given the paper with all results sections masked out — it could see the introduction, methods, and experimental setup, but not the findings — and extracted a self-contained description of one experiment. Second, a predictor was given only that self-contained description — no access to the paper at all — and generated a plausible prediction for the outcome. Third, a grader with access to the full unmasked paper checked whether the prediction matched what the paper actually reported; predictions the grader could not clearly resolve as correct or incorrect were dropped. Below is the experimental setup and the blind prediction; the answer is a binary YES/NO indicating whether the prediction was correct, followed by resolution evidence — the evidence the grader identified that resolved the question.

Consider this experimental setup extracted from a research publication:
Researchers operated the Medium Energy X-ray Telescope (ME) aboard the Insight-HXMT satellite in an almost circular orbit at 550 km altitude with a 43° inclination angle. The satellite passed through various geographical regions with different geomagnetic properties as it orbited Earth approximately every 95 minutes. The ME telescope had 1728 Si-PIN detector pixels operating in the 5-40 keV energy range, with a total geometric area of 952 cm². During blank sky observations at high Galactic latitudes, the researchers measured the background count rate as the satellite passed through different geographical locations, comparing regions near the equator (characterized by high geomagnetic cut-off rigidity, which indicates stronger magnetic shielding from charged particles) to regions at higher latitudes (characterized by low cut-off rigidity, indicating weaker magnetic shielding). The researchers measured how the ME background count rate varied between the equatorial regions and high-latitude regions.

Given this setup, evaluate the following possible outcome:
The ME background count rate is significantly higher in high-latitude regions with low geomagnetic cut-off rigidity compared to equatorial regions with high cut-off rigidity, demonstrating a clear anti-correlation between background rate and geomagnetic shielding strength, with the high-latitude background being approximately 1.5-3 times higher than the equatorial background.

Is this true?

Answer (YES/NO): YES